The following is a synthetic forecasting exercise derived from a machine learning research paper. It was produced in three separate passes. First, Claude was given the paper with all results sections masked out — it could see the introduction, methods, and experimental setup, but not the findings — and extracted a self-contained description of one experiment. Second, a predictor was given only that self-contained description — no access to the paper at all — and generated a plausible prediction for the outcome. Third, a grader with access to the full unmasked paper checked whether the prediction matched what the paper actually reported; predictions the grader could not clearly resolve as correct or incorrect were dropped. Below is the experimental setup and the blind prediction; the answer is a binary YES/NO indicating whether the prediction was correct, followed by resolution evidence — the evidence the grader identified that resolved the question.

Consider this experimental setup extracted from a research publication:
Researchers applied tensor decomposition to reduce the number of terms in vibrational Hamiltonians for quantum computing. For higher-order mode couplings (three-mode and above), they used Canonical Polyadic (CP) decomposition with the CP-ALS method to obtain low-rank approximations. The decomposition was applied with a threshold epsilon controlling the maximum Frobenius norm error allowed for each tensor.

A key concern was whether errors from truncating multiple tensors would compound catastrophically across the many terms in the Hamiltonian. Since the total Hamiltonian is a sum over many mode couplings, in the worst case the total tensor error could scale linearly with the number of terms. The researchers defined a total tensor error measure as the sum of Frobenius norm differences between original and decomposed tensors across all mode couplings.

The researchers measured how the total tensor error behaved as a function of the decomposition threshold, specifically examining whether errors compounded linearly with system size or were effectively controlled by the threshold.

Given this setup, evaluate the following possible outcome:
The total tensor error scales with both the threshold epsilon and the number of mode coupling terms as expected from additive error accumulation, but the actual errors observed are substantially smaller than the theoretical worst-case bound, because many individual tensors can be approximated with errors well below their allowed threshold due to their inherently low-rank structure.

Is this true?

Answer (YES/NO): NO